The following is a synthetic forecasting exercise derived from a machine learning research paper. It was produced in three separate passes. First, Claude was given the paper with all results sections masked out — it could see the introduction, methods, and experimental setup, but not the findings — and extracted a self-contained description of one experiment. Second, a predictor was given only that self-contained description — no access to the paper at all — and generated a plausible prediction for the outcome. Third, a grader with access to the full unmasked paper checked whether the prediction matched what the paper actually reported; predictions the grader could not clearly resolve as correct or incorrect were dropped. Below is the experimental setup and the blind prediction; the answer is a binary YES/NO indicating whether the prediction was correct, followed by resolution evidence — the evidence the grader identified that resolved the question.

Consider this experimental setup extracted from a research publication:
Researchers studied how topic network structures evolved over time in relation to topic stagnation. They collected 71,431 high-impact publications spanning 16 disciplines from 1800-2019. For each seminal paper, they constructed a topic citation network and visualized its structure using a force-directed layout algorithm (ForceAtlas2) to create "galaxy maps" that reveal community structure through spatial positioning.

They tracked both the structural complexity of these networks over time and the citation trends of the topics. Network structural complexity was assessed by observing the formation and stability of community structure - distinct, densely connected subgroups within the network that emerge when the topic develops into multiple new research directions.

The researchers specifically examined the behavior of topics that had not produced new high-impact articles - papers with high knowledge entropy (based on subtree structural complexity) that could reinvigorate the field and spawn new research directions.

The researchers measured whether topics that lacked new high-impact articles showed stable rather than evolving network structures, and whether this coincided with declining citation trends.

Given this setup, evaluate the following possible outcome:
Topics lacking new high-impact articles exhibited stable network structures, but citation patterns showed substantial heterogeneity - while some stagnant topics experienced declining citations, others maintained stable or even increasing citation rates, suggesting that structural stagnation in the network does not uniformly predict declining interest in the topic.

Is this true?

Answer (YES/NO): NO